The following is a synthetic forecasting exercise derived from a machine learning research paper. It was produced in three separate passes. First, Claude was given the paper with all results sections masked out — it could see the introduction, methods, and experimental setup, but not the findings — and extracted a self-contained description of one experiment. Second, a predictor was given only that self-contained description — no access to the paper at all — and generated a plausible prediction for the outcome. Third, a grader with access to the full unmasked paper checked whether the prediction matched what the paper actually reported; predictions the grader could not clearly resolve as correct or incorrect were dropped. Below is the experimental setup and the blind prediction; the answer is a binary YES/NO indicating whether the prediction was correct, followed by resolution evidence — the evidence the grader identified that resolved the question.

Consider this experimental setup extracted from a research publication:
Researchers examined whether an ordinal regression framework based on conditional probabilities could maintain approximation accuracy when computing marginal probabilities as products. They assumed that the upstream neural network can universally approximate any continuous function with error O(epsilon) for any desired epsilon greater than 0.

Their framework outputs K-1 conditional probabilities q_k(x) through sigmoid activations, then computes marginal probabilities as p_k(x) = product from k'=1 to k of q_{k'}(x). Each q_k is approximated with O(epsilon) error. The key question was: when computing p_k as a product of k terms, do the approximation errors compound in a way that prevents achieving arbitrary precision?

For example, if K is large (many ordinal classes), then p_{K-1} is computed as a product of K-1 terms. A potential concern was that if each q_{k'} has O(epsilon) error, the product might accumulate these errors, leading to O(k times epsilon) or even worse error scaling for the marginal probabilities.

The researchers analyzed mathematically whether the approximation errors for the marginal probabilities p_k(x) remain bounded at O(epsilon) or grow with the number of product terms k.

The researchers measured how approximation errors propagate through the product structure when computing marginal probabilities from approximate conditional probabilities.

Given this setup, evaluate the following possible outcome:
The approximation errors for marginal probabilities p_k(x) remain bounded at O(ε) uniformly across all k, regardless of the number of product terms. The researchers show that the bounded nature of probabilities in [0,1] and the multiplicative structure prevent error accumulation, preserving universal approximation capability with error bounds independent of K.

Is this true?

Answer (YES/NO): YES